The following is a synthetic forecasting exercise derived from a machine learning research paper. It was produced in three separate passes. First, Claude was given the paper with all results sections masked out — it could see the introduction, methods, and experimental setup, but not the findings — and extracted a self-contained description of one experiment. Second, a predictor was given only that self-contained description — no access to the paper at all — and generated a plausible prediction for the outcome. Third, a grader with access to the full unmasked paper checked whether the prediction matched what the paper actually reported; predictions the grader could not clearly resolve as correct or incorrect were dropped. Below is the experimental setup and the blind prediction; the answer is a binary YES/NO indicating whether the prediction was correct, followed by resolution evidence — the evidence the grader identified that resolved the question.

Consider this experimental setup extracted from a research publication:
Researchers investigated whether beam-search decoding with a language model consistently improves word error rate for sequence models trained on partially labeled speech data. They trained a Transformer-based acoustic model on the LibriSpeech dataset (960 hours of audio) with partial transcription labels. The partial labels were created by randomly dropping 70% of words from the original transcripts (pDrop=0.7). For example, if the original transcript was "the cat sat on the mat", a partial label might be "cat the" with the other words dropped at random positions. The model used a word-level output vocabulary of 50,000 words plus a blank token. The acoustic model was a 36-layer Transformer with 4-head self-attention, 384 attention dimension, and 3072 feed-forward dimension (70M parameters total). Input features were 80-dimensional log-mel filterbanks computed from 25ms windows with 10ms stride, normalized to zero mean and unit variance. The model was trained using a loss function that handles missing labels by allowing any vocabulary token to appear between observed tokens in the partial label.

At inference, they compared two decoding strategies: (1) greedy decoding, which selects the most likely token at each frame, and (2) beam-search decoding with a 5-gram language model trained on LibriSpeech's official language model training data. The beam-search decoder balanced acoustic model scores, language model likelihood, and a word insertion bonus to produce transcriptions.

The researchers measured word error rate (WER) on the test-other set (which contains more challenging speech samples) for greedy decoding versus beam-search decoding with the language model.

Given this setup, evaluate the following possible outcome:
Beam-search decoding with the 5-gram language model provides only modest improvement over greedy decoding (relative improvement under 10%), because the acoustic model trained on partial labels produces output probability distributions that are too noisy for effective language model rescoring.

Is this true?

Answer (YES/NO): YES